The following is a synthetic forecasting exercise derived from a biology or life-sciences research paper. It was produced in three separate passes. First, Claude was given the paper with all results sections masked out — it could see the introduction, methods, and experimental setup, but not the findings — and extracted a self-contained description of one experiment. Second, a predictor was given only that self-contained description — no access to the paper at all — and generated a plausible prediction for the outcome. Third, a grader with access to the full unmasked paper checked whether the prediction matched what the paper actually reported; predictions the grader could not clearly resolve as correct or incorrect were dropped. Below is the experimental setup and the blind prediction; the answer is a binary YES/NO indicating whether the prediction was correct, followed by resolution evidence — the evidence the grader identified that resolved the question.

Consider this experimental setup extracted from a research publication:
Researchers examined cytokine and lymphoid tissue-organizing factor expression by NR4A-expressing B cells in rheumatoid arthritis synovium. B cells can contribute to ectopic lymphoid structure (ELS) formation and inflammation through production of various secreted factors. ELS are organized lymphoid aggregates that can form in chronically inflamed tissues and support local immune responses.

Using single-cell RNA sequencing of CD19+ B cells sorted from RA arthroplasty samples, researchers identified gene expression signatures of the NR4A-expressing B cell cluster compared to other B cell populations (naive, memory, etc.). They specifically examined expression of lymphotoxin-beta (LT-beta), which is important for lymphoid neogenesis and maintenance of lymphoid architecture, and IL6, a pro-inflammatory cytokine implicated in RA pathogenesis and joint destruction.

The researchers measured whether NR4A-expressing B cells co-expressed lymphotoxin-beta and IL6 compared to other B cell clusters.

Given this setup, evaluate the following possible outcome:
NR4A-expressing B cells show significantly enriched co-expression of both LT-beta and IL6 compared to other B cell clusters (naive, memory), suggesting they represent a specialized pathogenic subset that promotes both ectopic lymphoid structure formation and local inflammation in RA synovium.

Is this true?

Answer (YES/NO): NO